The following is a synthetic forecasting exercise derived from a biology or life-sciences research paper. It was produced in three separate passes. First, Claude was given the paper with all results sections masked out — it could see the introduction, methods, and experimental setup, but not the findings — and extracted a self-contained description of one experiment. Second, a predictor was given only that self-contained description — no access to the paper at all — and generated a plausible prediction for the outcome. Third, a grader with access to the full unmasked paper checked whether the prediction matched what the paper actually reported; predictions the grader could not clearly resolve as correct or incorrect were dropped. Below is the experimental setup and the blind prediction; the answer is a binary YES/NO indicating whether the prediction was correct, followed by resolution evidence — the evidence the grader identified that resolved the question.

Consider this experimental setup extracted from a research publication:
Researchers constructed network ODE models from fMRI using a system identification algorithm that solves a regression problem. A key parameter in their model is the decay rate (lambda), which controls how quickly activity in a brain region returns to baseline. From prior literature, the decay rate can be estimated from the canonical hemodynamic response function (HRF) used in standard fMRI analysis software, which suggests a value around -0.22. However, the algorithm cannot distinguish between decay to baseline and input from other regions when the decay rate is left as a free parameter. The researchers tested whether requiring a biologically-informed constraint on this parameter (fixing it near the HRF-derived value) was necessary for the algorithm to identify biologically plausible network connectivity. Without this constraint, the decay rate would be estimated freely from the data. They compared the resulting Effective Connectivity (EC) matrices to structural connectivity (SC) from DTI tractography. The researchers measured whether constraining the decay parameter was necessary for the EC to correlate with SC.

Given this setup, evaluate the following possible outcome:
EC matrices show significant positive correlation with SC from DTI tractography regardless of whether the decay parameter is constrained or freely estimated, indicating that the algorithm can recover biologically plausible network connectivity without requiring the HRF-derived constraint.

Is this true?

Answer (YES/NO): NO